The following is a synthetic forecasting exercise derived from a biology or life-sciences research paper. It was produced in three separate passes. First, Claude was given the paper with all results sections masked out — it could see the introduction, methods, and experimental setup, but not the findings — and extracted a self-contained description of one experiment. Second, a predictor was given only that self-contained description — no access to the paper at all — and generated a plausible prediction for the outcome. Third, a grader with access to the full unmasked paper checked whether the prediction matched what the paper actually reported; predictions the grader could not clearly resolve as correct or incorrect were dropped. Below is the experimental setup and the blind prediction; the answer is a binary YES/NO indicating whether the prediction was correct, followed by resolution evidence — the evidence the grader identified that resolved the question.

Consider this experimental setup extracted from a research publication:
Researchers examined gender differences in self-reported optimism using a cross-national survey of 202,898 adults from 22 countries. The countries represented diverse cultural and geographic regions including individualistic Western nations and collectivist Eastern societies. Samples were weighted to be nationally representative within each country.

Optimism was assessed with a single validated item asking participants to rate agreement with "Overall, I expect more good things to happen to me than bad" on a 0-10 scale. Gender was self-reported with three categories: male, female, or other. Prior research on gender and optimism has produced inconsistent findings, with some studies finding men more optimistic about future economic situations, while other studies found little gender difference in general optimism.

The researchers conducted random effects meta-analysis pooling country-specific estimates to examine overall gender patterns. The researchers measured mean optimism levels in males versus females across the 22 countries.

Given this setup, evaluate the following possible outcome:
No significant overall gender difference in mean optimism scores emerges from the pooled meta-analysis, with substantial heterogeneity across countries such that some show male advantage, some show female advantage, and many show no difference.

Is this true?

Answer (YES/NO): NO